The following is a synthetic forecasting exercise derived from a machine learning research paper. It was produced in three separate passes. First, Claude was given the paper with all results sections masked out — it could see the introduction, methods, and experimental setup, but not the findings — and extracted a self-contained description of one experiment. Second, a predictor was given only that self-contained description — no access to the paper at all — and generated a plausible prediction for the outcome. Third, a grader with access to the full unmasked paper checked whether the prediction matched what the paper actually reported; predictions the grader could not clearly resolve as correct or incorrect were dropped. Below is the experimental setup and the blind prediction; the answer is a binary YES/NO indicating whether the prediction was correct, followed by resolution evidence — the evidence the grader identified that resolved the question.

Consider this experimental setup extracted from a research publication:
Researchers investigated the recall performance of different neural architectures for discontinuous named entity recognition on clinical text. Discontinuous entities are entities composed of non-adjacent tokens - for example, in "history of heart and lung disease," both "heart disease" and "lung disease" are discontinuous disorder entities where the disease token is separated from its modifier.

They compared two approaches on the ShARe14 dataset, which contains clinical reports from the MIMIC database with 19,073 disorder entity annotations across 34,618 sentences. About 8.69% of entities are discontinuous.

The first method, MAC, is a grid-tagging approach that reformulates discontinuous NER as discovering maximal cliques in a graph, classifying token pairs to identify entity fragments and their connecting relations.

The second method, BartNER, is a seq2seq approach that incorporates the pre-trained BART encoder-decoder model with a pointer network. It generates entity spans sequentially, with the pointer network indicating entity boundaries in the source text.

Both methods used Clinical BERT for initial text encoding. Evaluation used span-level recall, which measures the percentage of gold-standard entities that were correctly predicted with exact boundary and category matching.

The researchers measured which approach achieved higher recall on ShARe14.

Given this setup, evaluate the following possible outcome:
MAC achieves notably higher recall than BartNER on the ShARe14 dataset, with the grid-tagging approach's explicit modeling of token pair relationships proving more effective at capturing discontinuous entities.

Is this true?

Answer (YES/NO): NO